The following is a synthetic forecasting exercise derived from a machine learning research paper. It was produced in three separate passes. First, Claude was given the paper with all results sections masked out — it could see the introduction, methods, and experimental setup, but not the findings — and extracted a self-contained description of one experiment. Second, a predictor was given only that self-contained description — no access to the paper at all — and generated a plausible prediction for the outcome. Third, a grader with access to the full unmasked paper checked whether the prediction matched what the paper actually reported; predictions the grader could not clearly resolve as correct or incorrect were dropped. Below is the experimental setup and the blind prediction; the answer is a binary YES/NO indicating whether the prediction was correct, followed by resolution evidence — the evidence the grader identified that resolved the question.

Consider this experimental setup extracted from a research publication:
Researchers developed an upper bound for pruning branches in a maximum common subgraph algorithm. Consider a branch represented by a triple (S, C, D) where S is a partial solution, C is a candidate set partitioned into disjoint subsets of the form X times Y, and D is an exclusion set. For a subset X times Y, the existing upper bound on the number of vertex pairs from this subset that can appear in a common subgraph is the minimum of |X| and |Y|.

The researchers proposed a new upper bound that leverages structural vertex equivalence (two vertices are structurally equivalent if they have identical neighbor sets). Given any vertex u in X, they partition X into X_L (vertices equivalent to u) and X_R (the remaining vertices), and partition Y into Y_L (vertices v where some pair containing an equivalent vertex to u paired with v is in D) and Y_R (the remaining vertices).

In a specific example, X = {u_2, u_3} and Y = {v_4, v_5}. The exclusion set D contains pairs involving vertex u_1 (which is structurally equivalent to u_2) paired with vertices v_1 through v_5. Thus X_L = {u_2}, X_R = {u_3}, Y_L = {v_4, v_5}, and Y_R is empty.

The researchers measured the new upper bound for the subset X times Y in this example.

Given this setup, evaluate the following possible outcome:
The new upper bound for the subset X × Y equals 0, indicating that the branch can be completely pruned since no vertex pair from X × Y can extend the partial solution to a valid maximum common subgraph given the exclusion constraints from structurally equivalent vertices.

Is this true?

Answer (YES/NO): NO